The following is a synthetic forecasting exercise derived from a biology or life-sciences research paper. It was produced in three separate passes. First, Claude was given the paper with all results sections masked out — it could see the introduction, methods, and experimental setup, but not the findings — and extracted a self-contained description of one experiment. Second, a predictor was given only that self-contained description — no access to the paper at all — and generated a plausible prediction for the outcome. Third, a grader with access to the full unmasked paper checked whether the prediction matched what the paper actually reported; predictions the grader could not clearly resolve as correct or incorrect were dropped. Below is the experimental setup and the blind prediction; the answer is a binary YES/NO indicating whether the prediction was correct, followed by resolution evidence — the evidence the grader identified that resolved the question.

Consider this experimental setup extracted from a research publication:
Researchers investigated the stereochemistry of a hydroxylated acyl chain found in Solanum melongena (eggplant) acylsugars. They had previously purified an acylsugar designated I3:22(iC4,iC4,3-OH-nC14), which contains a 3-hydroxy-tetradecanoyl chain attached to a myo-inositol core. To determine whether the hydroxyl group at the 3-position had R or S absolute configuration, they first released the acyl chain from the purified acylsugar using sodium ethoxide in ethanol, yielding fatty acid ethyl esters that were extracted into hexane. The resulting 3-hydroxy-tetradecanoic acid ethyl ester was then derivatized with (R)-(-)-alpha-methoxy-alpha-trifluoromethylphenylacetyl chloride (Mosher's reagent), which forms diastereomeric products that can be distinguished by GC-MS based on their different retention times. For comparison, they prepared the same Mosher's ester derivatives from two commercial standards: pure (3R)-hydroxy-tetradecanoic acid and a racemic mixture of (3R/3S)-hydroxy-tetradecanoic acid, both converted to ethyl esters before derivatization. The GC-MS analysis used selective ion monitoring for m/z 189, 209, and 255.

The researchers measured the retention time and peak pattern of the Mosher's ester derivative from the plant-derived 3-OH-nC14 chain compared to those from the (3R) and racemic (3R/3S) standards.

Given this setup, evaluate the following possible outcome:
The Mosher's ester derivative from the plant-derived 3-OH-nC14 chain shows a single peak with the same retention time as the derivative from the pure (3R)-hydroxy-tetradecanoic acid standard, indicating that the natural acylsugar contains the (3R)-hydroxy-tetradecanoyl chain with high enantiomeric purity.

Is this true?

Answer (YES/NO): YES